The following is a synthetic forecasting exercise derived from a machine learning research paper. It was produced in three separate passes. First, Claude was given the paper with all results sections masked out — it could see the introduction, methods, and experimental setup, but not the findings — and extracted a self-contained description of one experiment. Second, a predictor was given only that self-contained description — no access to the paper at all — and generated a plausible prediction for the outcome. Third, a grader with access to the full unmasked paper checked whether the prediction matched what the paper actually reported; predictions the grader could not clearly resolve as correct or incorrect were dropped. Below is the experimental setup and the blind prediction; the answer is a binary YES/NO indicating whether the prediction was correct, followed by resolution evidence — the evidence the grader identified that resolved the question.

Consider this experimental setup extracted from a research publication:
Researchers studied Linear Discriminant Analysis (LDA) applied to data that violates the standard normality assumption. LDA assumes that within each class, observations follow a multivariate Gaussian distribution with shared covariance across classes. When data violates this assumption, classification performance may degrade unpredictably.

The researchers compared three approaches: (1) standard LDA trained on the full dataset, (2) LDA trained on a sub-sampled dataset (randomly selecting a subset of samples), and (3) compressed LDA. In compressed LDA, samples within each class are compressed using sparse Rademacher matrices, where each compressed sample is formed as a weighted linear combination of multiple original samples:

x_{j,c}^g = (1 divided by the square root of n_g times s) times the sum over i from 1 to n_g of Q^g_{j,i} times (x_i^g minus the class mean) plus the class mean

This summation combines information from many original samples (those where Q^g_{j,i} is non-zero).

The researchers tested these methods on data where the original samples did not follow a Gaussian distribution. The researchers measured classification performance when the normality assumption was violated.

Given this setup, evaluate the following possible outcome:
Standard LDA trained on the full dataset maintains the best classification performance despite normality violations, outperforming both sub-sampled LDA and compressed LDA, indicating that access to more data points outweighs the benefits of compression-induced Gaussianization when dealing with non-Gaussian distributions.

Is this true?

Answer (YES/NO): YES